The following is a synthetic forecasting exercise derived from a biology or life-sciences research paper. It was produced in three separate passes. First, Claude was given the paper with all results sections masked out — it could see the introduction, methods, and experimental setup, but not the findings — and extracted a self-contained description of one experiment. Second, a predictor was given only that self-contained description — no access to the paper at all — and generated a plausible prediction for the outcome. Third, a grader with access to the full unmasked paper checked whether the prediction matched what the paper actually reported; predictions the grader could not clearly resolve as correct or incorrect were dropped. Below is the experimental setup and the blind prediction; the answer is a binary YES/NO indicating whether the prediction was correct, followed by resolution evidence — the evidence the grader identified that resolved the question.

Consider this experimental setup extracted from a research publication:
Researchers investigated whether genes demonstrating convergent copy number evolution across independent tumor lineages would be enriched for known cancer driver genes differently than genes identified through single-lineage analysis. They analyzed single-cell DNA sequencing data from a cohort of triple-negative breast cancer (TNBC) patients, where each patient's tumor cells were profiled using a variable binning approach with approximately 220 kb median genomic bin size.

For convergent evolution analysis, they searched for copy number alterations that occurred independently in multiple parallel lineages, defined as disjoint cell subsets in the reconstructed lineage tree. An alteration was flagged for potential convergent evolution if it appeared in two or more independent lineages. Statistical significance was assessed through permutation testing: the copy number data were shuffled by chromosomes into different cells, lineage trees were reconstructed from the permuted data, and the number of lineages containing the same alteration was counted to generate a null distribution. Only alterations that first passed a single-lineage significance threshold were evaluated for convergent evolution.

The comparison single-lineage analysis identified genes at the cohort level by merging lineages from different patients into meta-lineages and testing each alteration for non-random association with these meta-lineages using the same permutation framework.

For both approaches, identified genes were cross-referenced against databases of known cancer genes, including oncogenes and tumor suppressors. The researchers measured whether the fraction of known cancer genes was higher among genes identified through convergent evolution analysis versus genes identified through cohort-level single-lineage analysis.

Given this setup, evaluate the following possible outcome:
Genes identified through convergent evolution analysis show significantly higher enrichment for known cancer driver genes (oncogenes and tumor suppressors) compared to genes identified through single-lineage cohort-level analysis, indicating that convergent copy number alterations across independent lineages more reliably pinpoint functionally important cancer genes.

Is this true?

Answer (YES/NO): NO